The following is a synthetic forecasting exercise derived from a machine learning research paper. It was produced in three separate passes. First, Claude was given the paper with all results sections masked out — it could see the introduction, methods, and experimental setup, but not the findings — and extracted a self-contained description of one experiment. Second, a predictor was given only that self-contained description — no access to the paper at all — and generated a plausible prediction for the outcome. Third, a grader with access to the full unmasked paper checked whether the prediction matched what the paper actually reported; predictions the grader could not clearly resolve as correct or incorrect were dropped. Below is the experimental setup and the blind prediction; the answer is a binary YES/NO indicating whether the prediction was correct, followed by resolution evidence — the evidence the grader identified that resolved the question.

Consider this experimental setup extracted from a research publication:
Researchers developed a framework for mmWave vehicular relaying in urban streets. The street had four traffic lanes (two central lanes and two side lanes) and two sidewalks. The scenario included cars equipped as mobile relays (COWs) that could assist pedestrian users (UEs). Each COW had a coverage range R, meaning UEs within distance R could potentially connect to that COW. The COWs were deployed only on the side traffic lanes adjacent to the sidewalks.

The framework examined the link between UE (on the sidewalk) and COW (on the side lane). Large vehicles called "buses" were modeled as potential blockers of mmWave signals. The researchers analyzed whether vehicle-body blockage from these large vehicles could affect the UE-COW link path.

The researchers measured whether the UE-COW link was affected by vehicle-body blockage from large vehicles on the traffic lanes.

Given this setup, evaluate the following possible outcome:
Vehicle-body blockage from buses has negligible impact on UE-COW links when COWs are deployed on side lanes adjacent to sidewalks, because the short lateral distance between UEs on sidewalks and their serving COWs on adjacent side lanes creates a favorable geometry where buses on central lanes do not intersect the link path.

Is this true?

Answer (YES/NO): YES